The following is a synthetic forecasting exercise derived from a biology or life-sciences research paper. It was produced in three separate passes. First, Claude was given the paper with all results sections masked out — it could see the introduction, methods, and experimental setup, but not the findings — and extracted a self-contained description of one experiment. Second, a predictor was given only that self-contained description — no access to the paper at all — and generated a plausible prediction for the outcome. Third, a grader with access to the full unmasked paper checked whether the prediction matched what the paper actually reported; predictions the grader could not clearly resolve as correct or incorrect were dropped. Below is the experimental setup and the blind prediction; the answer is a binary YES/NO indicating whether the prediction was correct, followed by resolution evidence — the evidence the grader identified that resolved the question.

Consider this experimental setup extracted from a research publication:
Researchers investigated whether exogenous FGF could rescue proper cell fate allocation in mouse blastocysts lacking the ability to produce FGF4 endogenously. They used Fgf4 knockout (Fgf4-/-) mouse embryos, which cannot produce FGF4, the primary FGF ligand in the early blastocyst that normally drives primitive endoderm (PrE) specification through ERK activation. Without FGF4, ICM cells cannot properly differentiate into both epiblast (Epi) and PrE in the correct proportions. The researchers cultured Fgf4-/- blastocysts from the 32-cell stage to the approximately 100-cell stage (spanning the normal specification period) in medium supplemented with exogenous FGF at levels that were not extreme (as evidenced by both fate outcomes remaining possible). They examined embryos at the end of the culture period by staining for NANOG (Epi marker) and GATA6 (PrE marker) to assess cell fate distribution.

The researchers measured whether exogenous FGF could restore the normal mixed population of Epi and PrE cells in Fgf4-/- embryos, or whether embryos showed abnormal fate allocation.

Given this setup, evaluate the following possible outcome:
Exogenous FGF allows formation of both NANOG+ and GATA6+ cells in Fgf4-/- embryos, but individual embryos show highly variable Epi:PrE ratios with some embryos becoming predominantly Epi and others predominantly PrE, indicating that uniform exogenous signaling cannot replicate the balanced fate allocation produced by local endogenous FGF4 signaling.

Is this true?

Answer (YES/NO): NO